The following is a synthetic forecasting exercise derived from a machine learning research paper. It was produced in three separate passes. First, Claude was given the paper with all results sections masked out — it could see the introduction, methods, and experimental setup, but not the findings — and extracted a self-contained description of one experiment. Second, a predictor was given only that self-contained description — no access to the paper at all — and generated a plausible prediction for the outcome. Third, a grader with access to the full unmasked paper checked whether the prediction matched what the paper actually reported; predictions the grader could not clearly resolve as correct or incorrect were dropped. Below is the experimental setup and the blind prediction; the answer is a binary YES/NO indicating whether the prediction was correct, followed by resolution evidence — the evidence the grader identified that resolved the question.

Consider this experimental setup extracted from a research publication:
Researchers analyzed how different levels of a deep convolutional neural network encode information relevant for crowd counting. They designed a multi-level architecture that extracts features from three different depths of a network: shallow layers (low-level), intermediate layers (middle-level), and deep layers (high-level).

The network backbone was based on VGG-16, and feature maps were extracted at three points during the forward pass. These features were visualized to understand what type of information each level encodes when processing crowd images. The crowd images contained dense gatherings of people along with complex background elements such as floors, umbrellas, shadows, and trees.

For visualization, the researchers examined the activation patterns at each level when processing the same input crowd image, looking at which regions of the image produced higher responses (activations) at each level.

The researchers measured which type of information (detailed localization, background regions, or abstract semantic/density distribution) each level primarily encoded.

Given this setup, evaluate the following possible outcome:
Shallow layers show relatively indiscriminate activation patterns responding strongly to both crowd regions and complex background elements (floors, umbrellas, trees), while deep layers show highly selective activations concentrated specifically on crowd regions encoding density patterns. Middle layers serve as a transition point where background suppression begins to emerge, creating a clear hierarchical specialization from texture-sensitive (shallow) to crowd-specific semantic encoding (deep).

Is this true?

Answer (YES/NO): NO